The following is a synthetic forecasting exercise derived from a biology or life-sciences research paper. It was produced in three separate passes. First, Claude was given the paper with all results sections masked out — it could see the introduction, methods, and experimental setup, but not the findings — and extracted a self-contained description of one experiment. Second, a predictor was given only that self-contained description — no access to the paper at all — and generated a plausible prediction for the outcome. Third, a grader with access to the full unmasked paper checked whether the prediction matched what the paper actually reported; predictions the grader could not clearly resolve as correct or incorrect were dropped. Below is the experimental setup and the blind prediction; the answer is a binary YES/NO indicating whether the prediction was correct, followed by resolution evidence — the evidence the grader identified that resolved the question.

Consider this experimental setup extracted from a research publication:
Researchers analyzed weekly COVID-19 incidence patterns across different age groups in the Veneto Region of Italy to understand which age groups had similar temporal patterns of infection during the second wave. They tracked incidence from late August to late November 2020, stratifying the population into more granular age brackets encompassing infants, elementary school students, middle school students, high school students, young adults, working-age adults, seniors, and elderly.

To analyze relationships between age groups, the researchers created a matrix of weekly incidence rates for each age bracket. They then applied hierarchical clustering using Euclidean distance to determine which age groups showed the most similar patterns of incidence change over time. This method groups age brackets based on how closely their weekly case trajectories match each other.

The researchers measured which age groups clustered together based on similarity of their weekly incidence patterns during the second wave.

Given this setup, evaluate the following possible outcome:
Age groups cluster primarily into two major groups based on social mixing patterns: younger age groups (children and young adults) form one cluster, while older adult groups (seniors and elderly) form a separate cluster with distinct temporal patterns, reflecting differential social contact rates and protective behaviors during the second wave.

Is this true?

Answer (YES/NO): NO